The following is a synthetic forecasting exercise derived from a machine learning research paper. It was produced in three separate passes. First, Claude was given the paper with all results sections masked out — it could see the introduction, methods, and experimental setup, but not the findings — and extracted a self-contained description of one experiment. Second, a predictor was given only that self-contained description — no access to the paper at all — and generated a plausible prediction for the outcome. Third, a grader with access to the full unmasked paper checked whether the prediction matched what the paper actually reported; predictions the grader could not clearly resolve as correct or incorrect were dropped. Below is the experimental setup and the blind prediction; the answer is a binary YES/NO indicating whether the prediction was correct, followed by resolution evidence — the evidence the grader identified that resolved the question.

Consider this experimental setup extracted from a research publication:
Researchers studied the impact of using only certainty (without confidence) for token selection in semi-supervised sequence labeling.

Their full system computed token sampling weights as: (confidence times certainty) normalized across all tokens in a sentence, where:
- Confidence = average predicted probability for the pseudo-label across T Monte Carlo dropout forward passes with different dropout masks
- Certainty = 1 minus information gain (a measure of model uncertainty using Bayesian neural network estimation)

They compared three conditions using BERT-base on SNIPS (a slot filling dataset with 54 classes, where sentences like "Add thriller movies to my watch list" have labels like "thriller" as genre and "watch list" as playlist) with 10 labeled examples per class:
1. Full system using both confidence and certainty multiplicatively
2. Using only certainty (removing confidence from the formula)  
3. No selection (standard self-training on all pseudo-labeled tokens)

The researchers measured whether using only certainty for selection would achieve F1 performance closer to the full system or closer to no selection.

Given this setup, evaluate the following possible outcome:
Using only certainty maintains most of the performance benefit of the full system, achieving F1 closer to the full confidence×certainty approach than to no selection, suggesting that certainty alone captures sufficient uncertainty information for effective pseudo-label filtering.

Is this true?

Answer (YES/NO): YES